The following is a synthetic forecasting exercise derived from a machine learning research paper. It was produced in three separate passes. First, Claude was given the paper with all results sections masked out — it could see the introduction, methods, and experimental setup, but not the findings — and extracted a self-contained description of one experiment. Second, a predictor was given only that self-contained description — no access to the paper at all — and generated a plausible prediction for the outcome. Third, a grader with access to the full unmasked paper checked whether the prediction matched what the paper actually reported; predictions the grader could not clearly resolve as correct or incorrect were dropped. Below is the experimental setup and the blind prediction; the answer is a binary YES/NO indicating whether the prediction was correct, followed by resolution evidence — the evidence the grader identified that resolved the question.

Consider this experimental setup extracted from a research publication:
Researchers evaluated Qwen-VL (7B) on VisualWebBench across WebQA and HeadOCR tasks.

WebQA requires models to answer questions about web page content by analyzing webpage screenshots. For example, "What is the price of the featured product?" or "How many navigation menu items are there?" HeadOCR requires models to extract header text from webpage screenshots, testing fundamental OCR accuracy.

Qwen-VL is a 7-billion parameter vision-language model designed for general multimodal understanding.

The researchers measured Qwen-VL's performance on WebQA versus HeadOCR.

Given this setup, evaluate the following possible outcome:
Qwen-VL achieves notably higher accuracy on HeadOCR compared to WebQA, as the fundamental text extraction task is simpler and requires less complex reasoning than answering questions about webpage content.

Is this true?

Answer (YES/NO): YES